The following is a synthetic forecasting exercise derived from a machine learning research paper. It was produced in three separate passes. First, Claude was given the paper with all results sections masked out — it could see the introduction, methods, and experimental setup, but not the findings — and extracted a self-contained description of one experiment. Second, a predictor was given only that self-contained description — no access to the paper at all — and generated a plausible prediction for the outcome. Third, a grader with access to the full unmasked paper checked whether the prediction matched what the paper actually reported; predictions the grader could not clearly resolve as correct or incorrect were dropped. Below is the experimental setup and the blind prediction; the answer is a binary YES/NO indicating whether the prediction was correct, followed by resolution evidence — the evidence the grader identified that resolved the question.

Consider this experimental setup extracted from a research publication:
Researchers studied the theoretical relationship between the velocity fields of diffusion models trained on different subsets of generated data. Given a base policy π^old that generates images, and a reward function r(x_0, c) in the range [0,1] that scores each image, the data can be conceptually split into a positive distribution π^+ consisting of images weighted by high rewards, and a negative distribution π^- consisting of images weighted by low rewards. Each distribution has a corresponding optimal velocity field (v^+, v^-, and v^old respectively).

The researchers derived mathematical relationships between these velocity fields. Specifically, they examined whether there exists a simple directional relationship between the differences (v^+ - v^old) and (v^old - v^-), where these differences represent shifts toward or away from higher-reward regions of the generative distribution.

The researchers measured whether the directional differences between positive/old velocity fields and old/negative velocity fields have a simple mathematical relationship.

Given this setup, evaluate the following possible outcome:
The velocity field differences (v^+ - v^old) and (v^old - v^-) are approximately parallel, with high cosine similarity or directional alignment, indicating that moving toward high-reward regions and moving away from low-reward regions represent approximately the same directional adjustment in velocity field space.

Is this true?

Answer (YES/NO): YES